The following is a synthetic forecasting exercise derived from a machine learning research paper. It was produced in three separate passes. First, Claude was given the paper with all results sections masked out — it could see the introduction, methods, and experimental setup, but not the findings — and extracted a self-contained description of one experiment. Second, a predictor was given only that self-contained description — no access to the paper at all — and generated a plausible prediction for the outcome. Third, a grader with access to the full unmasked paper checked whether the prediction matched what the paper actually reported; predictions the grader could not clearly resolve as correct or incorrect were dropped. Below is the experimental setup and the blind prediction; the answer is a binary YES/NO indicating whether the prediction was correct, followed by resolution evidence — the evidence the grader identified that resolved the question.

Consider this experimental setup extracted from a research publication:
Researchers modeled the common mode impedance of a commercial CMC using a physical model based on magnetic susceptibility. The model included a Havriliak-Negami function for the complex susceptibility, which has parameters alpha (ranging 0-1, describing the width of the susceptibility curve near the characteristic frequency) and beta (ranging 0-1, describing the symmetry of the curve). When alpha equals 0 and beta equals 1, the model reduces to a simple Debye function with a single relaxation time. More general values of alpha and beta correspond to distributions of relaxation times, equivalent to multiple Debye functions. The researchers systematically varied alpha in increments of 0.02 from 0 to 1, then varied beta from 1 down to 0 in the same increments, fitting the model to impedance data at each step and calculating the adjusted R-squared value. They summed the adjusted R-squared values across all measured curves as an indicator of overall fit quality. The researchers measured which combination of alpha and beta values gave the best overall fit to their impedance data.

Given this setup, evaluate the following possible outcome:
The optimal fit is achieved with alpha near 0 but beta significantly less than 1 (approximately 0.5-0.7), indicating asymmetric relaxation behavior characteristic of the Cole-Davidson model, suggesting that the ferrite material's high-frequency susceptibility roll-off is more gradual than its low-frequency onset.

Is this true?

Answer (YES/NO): NO